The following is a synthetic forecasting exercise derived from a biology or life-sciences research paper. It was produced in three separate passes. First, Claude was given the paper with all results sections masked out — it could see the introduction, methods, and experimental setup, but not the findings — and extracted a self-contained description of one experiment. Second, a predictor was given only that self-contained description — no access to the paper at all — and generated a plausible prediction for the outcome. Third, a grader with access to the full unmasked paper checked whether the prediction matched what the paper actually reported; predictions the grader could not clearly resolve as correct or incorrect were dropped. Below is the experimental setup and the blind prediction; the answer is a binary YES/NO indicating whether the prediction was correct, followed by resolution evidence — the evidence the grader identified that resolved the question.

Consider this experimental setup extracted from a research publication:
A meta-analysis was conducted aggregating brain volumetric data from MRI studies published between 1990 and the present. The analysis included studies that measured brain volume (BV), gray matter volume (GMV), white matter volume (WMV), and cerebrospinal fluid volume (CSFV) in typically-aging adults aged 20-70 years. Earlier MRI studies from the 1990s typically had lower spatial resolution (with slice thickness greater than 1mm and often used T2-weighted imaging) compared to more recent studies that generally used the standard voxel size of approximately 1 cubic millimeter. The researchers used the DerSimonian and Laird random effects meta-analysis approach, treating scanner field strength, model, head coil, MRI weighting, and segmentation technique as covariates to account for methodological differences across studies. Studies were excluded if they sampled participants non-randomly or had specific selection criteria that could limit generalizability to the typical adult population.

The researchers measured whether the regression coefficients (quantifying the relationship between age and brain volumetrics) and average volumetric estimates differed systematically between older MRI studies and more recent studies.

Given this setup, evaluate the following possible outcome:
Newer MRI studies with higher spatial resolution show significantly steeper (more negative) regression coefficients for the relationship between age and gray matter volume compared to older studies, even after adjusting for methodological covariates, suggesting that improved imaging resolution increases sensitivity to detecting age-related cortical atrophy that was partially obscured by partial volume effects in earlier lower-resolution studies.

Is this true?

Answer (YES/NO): NO